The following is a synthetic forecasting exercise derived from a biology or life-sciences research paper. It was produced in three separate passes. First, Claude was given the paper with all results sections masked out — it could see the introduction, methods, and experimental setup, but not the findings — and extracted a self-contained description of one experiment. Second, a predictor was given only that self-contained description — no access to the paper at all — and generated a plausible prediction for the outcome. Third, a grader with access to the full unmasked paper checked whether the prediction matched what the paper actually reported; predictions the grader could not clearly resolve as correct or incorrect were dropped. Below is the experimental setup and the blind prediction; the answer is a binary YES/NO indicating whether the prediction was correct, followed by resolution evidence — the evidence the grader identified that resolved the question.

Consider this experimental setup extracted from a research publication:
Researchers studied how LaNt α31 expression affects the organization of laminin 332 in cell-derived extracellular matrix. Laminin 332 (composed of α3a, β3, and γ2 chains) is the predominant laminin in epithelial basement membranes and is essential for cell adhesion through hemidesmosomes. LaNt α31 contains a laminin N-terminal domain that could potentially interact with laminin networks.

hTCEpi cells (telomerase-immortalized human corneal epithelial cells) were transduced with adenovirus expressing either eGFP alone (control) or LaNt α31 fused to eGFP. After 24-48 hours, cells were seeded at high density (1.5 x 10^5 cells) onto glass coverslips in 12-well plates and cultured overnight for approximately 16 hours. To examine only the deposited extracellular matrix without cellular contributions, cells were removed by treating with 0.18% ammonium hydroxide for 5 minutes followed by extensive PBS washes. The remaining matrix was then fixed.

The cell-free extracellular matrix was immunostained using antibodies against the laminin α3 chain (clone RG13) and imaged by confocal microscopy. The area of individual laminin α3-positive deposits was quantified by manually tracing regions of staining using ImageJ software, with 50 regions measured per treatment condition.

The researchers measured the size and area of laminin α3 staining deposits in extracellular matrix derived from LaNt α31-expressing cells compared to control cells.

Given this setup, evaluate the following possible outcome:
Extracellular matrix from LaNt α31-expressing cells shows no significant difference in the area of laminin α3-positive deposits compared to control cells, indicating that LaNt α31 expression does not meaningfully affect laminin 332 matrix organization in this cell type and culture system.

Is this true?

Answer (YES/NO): NO